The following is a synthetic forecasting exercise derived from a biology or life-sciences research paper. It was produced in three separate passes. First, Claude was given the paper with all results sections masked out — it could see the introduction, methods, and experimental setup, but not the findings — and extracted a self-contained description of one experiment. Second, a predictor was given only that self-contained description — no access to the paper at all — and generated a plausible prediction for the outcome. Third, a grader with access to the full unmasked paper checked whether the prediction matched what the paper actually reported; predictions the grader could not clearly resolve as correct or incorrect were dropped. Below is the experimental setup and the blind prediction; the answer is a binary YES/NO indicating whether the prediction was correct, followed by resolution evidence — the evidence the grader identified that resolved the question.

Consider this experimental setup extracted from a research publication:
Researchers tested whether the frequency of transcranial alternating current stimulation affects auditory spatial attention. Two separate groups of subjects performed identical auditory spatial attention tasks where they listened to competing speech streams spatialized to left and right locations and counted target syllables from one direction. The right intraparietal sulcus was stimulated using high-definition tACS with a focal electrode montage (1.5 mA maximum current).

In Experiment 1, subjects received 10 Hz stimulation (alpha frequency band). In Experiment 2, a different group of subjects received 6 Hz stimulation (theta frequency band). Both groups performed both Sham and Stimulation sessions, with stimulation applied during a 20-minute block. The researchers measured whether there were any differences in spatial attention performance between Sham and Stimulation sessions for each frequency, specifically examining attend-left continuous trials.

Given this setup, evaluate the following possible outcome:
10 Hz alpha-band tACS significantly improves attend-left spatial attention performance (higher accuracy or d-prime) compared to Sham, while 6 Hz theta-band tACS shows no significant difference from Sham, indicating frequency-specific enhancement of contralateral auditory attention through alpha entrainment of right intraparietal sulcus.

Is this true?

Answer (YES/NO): NO